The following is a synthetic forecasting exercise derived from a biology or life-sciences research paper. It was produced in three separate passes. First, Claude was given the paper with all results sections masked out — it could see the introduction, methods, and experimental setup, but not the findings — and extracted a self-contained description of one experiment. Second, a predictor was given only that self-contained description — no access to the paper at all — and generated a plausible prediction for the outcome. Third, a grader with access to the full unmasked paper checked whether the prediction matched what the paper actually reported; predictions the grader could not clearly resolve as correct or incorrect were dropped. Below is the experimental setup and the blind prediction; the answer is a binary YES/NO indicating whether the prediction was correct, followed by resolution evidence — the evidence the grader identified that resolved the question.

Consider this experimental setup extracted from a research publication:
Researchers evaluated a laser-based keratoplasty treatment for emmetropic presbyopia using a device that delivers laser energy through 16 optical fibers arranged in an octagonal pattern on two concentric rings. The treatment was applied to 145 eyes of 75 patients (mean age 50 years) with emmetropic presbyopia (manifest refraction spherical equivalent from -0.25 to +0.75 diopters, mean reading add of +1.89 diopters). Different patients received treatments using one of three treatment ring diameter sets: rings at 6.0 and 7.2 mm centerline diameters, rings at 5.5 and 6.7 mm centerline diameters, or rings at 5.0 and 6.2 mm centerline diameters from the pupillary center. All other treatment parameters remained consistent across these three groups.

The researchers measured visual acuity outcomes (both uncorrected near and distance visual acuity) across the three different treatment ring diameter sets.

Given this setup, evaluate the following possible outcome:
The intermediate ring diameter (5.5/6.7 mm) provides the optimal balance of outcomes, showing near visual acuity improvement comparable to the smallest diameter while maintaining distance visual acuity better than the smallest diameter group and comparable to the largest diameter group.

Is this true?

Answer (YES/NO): NO